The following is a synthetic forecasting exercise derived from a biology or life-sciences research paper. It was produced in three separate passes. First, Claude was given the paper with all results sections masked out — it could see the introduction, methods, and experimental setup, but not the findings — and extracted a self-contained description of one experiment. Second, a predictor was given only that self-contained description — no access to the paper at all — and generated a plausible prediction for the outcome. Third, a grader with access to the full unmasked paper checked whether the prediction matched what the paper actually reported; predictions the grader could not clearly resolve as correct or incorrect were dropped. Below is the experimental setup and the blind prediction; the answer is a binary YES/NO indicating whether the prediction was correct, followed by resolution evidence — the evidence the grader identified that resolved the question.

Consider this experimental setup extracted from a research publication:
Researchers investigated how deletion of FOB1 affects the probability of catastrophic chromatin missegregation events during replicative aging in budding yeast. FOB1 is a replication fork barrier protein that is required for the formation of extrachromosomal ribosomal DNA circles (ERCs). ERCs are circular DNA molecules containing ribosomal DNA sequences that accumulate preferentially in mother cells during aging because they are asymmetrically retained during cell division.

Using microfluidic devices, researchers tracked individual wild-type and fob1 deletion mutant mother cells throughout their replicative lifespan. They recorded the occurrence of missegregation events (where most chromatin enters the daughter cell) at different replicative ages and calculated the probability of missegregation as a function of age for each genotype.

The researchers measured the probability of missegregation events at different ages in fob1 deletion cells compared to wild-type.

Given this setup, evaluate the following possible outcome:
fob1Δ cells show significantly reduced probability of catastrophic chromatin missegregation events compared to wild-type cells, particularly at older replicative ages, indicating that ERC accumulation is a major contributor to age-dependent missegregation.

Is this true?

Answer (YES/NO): YES